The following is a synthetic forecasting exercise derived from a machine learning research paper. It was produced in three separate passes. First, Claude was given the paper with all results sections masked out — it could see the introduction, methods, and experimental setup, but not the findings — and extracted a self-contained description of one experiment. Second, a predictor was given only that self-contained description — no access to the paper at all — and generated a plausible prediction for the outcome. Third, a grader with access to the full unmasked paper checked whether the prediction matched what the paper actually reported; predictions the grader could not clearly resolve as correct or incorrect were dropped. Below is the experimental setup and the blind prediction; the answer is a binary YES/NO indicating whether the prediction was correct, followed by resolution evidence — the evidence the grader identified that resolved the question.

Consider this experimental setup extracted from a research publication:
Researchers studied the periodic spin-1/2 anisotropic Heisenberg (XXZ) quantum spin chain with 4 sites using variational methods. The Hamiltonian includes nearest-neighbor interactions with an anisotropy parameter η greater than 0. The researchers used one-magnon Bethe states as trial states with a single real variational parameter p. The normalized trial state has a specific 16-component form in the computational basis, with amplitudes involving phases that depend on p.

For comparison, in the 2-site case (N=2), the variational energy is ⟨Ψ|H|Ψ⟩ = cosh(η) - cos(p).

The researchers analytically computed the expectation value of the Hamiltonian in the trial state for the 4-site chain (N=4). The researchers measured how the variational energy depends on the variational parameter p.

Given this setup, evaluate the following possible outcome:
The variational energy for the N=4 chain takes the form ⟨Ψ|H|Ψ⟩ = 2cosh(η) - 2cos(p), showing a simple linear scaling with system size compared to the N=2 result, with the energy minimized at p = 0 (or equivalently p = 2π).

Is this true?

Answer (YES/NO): NO